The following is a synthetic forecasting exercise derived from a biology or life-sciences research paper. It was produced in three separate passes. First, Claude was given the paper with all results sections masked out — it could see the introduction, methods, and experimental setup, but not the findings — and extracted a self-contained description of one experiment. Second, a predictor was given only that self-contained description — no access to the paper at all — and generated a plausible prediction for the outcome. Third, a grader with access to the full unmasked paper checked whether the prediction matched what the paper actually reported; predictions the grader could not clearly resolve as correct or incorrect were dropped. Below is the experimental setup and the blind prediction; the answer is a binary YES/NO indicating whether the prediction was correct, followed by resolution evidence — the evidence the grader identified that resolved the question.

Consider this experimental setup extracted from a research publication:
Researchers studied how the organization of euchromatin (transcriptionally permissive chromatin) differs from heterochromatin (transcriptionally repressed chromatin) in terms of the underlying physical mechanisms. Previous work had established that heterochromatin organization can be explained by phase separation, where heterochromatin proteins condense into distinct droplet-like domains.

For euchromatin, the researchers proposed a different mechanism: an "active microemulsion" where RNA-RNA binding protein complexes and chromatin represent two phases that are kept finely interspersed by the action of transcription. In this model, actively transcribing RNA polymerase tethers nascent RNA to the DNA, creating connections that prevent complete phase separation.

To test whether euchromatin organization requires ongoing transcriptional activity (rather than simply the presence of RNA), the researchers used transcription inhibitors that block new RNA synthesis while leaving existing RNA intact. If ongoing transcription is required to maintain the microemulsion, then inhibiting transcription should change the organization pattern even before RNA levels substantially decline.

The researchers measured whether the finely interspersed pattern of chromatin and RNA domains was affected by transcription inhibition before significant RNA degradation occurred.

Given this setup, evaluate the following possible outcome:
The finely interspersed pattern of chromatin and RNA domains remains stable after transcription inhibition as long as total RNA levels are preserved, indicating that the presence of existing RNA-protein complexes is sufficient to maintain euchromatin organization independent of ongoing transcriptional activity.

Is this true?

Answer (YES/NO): NO